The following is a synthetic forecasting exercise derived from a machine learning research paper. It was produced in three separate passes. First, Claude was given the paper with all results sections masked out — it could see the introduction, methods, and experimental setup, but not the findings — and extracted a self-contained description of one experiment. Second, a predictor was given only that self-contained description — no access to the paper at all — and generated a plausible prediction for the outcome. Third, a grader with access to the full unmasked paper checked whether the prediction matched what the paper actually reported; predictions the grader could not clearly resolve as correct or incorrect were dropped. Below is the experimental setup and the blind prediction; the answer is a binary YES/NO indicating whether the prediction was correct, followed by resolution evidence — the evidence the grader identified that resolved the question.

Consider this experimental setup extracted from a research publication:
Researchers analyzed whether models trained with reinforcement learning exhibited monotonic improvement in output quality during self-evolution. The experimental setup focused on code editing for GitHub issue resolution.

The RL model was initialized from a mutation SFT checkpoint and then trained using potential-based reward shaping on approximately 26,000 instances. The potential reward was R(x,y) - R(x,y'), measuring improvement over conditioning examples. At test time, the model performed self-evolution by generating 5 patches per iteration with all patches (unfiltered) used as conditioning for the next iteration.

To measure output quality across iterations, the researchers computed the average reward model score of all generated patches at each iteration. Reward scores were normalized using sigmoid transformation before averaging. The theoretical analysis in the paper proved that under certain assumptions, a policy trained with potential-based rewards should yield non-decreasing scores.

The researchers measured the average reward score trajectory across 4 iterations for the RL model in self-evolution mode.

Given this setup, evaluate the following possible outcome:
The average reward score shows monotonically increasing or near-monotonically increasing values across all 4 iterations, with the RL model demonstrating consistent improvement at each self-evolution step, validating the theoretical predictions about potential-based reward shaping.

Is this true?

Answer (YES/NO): YES